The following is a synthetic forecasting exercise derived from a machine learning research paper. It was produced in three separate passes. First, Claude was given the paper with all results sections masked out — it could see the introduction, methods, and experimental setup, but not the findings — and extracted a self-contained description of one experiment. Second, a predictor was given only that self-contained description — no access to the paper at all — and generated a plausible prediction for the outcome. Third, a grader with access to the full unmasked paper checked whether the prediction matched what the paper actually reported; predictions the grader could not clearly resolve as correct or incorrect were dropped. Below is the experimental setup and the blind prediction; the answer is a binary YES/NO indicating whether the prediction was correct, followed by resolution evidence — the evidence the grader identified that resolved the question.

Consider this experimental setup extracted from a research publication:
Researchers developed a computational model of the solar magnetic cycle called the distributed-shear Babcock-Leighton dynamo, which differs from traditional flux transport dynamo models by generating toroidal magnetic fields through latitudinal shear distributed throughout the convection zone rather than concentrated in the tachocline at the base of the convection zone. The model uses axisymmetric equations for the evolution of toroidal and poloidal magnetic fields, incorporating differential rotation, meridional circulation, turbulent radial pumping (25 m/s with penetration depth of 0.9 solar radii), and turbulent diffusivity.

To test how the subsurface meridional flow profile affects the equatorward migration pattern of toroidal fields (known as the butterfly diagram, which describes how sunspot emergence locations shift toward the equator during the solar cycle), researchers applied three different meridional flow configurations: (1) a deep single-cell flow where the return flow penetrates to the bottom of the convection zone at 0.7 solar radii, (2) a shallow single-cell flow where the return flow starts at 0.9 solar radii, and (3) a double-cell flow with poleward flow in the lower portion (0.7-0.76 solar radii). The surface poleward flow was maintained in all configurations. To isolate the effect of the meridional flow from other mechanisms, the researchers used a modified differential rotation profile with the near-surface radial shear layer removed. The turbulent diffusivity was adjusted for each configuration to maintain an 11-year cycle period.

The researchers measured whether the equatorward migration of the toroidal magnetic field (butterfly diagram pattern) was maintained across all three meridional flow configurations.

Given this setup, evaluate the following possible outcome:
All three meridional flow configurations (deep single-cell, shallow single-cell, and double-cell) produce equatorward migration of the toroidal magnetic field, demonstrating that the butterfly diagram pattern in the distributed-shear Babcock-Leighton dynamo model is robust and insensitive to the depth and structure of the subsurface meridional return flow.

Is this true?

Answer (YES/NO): YES